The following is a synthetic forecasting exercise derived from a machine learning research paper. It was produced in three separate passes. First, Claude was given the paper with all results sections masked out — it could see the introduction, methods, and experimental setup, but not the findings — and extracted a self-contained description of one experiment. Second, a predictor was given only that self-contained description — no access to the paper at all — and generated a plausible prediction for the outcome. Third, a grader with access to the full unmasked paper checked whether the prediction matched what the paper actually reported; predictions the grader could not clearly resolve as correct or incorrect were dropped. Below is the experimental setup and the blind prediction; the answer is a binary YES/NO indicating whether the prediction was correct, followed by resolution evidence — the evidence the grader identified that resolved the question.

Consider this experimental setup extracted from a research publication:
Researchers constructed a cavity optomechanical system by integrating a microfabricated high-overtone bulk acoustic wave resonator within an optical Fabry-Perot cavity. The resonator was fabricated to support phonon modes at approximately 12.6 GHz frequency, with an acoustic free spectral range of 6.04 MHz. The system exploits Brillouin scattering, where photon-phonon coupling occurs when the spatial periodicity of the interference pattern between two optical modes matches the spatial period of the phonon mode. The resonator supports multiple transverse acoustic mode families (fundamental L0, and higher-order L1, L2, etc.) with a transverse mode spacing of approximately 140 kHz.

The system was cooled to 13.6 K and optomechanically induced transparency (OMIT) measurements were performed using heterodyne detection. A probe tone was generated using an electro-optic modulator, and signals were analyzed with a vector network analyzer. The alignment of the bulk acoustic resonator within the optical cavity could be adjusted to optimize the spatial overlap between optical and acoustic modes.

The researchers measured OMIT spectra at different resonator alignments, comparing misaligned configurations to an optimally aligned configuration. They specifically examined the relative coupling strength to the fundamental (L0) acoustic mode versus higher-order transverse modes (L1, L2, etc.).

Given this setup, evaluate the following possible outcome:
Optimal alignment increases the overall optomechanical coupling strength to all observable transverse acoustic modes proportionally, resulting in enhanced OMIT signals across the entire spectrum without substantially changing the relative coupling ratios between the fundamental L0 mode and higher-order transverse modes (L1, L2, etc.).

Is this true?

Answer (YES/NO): NO